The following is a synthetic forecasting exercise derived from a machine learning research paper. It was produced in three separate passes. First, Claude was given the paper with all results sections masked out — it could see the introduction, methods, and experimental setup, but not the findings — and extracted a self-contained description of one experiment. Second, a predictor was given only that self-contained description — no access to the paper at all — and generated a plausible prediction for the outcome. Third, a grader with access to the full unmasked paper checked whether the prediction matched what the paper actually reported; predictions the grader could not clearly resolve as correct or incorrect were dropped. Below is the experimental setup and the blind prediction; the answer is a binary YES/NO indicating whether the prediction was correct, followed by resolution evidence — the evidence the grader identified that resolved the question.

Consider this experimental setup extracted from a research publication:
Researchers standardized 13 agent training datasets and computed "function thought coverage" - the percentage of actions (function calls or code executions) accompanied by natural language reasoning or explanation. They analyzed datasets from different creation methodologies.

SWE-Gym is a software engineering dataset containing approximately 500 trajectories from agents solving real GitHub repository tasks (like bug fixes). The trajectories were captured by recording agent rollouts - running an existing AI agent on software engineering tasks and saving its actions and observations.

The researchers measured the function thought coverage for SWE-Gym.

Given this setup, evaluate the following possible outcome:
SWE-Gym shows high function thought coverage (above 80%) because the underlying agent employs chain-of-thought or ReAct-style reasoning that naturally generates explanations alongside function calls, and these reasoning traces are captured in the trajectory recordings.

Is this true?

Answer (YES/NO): NO